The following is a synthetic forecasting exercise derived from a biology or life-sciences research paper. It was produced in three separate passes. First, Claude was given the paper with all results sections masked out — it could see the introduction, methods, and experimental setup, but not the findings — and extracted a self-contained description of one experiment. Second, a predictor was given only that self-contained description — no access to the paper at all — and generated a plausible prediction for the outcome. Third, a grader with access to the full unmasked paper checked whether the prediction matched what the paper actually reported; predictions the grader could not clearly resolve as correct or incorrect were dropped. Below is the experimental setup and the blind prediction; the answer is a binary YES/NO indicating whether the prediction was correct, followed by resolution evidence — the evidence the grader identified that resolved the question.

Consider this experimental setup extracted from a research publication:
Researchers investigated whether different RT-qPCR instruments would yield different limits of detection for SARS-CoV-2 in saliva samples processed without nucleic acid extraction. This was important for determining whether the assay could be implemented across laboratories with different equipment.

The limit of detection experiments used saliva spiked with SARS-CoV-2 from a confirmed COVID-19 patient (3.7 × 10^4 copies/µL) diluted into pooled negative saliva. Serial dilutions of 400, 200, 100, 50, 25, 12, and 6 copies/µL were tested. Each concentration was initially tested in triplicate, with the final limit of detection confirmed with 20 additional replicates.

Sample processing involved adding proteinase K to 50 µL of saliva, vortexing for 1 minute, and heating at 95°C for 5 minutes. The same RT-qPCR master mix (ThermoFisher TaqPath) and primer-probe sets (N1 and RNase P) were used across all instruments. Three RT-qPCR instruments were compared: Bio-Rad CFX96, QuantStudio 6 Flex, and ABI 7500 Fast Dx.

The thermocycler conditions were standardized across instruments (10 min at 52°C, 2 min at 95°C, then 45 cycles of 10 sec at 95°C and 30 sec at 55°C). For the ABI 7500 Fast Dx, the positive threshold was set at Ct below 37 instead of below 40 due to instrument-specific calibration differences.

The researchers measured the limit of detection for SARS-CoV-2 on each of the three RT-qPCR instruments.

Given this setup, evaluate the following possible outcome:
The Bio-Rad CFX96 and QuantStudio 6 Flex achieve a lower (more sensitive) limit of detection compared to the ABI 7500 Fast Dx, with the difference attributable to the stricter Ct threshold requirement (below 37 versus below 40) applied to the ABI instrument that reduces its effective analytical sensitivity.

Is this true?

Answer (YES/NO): NO